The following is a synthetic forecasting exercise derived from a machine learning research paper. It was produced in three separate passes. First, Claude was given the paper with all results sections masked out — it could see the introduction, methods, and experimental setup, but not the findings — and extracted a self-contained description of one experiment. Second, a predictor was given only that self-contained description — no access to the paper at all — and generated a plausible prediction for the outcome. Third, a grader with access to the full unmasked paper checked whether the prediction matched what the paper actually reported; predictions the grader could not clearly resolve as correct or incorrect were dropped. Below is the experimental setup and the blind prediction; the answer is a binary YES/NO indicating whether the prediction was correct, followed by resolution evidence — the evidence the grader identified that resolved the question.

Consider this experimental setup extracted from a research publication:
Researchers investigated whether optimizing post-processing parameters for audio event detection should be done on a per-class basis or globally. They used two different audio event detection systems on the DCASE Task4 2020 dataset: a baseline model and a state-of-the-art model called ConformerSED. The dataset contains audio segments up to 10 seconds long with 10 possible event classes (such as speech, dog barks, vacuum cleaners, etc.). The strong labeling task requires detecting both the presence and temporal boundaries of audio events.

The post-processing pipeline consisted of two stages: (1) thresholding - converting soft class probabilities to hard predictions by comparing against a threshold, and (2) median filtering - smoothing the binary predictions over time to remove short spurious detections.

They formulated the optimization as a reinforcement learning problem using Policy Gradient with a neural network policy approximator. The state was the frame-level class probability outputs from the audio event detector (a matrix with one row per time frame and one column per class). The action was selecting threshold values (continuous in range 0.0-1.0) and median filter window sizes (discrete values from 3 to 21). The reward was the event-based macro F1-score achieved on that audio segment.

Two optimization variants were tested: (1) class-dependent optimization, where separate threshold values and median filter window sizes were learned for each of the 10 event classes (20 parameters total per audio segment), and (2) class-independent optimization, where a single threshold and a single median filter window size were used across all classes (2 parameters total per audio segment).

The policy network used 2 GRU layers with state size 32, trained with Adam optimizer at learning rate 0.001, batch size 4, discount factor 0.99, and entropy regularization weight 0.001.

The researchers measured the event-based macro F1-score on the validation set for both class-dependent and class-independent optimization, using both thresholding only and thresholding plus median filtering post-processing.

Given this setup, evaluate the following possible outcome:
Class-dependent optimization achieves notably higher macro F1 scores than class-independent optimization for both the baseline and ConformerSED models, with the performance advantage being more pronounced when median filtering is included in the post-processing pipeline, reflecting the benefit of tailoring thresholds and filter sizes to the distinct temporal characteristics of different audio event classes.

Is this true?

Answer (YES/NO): NO